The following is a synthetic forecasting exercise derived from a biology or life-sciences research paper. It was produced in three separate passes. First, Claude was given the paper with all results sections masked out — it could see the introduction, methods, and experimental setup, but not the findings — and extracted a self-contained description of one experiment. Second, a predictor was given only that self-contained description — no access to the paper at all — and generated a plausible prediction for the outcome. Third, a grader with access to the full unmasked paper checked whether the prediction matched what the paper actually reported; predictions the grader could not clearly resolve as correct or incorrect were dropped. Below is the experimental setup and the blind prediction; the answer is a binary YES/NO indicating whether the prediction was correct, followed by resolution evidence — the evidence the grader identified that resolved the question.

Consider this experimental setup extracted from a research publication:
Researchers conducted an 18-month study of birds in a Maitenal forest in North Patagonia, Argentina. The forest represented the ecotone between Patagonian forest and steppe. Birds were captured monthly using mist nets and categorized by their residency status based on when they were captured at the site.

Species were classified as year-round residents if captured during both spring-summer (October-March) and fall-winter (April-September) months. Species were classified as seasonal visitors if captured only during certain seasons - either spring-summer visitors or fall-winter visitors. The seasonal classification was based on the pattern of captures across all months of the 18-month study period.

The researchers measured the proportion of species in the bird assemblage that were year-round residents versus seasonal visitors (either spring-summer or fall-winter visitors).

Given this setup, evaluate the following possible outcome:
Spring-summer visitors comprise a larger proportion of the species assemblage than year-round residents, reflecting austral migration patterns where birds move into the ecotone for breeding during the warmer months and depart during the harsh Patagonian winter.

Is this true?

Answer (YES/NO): NO